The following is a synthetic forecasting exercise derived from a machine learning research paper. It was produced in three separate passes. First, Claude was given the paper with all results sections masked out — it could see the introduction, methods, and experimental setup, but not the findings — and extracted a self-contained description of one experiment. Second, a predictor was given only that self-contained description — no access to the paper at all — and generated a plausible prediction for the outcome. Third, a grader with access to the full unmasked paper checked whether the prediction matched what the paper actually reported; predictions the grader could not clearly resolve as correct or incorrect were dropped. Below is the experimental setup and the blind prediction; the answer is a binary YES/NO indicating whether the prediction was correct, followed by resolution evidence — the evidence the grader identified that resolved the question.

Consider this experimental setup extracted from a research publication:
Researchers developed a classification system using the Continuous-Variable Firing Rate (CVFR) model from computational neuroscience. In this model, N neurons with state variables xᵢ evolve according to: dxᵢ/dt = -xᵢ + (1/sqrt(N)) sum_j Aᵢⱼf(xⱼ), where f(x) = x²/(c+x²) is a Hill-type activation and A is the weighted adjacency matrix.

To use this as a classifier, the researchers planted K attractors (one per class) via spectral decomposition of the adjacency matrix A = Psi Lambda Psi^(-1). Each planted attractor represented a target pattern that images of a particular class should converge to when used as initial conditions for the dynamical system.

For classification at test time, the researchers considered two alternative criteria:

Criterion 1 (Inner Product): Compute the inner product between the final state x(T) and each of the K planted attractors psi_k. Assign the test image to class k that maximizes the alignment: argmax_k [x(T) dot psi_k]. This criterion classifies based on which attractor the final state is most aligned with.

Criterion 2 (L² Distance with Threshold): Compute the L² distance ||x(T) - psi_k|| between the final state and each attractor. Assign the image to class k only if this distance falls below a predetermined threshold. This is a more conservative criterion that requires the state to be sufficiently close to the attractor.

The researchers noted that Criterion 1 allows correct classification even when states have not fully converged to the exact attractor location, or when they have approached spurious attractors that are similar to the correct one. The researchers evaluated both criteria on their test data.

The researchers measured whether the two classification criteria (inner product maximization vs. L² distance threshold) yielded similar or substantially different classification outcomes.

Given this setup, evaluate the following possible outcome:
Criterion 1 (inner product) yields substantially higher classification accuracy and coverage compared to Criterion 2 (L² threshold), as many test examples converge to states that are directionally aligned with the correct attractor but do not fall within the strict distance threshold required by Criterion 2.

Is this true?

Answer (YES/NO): NO